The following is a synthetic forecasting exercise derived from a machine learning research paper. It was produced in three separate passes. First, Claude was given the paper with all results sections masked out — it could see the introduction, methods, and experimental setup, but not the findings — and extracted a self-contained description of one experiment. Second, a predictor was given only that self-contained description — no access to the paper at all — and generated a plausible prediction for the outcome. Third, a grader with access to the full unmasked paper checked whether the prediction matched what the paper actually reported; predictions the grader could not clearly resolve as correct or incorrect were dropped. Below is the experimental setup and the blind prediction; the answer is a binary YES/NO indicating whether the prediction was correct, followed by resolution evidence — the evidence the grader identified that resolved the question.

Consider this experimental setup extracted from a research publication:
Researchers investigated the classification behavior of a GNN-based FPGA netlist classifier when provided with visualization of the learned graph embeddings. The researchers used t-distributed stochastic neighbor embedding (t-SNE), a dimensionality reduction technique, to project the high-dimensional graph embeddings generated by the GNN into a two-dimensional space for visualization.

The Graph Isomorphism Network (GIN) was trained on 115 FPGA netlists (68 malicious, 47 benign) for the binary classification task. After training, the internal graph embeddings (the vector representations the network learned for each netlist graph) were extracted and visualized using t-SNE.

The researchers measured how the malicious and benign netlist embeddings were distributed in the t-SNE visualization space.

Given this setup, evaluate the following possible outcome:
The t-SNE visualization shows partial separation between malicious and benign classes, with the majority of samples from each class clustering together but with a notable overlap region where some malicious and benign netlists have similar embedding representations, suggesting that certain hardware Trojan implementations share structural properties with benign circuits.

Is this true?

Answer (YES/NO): NO